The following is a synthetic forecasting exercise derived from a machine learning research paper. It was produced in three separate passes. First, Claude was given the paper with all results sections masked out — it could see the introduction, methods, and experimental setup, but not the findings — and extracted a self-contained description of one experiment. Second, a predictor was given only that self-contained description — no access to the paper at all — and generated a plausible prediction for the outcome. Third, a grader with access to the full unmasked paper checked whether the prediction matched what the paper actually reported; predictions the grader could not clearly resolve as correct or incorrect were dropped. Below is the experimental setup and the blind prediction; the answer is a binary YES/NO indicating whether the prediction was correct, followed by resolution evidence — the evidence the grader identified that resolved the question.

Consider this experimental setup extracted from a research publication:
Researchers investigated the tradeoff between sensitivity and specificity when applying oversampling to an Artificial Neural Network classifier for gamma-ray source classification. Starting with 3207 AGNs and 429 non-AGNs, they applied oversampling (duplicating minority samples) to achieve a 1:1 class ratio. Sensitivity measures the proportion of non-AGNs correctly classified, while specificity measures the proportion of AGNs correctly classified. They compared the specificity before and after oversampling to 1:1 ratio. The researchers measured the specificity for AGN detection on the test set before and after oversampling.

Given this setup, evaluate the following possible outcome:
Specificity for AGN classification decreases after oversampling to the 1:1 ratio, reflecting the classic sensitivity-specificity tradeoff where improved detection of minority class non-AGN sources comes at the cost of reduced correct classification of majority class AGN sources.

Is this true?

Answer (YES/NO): YES